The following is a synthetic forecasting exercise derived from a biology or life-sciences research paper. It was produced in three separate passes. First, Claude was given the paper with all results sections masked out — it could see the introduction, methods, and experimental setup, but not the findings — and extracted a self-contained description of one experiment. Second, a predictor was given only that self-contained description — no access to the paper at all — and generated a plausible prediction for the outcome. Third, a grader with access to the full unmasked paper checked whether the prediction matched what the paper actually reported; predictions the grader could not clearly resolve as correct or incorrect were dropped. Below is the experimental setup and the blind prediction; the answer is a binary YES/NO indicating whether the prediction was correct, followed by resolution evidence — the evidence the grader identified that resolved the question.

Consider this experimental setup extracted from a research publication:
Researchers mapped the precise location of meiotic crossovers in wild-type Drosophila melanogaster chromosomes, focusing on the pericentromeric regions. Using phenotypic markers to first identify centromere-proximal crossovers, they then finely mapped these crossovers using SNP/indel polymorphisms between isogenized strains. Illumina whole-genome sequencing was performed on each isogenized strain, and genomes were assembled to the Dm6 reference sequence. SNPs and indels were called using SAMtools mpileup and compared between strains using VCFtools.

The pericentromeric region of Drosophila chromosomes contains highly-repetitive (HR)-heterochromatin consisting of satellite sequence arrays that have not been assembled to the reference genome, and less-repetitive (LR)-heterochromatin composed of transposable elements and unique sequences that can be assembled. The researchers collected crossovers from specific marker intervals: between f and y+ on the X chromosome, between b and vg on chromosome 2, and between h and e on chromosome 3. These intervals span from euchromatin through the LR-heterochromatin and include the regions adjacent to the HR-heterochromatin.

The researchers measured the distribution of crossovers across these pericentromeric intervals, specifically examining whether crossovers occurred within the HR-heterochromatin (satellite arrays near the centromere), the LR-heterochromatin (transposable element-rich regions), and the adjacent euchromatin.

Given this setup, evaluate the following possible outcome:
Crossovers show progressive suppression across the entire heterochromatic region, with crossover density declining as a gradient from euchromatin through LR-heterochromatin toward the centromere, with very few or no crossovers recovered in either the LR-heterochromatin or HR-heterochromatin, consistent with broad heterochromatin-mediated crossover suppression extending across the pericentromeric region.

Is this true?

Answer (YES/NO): NO